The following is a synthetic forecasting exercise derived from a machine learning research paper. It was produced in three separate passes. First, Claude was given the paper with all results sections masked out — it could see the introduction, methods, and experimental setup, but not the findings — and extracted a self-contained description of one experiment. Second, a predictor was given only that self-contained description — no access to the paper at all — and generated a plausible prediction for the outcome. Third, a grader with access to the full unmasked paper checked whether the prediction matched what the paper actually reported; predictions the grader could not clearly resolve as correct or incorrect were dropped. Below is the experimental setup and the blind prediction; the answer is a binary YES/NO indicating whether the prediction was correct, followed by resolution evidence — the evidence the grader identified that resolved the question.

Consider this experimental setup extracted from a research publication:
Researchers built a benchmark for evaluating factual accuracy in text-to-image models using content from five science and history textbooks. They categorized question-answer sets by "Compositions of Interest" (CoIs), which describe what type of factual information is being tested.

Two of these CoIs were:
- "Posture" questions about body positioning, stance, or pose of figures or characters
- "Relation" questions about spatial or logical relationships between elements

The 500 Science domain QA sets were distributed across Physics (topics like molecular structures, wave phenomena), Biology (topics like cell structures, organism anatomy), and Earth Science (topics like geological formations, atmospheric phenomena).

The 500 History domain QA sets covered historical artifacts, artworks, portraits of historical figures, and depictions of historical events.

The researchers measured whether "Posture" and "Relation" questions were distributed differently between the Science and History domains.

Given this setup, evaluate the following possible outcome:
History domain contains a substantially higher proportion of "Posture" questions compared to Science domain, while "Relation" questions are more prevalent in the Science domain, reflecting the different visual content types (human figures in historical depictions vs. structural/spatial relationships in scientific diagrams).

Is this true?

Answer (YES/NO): YES